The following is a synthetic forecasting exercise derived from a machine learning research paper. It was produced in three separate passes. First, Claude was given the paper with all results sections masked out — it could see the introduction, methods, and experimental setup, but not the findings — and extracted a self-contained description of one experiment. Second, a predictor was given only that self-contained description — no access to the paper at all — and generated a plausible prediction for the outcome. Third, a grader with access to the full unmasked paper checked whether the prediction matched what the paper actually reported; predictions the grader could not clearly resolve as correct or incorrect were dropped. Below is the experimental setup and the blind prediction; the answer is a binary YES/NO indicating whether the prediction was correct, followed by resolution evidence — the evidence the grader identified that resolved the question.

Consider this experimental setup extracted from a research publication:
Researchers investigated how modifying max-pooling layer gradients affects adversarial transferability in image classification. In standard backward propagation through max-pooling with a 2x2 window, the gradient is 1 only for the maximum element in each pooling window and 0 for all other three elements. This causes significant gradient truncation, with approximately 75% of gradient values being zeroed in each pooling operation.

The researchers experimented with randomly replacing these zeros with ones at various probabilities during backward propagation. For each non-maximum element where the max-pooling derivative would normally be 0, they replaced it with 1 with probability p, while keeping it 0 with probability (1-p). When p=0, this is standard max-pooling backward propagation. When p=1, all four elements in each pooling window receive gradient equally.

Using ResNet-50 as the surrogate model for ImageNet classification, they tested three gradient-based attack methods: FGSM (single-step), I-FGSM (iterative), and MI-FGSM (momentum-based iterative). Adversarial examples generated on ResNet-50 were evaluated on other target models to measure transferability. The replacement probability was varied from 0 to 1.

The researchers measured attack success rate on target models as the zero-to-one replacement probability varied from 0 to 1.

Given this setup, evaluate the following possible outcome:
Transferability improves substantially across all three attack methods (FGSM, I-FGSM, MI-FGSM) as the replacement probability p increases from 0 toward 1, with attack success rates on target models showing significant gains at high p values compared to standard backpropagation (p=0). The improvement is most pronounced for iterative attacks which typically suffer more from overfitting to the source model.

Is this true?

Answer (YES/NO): NO